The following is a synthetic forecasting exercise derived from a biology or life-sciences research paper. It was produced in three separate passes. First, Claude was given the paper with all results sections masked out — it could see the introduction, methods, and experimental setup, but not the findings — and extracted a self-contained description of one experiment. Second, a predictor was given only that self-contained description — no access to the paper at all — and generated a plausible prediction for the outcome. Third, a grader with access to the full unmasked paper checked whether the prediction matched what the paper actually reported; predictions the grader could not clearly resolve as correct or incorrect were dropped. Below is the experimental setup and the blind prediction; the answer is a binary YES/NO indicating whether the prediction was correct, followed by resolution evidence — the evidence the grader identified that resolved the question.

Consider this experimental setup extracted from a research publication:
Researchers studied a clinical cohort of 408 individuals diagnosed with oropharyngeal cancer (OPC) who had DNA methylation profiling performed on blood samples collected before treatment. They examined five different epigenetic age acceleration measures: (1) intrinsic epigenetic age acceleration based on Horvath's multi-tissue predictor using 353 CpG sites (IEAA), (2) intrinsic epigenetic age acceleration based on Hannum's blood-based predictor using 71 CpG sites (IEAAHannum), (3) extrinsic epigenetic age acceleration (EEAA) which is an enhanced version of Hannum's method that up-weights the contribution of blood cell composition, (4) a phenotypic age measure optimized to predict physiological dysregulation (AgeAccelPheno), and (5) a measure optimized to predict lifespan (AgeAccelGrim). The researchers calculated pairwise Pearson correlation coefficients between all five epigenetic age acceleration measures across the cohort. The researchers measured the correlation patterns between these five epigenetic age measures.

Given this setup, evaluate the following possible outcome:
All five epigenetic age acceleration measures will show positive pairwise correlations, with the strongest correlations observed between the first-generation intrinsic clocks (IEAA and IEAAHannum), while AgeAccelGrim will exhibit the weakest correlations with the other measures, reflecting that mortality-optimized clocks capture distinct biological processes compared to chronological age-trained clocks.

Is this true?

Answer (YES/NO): NO